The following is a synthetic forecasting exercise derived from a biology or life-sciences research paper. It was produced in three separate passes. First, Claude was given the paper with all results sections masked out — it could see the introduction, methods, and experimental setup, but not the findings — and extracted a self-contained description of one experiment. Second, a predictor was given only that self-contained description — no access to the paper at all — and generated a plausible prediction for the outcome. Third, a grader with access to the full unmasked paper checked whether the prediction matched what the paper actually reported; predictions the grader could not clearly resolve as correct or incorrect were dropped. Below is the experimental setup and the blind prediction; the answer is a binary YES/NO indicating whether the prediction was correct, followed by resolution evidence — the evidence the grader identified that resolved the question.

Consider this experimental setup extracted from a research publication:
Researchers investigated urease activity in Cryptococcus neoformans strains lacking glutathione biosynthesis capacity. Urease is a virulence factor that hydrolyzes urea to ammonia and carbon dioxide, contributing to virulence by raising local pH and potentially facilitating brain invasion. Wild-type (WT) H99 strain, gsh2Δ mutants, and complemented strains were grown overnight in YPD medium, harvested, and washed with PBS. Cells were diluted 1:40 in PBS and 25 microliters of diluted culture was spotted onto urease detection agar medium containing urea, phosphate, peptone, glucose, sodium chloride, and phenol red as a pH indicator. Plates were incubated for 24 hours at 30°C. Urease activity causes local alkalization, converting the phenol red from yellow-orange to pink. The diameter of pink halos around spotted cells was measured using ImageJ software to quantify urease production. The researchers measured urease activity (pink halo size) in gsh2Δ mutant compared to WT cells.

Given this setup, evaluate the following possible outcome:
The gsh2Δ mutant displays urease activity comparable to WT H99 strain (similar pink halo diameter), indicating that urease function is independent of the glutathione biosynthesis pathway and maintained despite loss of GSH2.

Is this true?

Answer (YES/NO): NO